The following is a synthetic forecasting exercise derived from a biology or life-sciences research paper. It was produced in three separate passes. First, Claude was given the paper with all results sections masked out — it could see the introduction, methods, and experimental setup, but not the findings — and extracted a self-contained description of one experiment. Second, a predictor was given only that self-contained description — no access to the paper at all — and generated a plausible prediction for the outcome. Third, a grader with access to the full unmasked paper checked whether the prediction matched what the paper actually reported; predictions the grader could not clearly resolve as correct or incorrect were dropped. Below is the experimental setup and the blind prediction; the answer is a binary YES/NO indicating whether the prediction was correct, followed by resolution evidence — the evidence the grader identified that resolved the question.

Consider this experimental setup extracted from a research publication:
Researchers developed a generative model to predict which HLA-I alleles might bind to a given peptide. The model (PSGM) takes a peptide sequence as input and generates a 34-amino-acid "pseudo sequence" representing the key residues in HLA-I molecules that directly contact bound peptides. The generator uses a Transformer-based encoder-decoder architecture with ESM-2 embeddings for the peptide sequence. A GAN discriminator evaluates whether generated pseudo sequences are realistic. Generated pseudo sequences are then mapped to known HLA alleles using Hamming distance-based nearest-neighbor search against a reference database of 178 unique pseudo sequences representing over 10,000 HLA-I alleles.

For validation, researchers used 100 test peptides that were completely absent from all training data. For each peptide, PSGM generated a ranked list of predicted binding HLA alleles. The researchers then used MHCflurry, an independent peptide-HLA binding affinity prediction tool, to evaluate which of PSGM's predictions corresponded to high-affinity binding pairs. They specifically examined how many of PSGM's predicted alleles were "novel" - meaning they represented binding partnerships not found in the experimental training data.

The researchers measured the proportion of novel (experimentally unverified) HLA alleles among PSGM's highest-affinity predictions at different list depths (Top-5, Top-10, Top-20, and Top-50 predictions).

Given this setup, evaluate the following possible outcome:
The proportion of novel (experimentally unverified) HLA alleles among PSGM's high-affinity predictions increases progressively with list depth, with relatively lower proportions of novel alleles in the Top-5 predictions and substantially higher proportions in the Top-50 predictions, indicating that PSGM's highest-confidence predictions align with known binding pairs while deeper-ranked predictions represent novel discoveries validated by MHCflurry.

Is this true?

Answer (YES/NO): YES